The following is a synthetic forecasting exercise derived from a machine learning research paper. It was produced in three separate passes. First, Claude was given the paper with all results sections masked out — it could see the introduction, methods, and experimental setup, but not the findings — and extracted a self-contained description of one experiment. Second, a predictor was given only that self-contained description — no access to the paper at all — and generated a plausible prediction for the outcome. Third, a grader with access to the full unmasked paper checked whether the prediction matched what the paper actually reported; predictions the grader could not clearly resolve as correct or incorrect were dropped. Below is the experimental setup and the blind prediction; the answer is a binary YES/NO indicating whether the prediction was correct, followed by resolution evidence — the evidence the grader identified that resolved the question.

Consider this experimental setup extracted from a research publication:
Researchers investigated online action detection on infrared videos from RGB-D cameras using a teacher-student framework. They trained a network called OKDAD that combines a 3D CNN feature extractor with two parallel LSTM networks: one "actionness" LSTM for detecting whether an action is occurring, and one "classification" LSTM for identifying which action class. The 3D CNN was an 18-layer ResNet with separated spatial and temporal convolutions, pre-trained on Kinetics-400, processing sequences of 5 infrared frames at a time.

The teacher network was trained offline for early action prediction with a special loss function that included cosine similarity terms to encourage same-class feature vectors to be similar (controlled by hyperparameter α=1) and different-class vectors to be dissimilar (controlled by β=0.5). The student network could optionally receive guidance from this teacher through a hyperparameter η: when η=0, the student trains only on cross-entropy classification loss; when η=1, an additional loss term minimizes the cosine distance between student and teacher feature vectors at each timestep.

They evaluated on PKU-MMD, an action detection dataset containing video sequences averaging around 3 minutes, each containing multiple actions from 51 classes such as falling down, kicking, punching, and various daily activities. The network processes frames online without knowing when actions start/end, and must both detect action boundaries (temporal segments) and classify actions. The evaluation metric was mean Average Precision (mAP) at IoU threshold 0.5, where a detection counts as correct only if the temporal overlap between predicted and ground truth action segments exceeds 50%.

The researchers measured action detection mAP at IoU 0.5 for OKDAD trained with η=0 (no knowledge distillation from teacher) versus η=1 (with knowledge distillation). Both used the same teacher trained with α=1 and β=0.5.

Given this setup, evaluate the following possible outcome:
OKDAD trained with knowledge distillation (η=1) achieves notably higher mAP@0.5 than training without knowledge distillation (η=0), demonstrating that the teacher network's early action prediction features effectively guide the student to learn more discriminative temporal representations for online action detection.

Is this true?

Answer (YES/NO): NO